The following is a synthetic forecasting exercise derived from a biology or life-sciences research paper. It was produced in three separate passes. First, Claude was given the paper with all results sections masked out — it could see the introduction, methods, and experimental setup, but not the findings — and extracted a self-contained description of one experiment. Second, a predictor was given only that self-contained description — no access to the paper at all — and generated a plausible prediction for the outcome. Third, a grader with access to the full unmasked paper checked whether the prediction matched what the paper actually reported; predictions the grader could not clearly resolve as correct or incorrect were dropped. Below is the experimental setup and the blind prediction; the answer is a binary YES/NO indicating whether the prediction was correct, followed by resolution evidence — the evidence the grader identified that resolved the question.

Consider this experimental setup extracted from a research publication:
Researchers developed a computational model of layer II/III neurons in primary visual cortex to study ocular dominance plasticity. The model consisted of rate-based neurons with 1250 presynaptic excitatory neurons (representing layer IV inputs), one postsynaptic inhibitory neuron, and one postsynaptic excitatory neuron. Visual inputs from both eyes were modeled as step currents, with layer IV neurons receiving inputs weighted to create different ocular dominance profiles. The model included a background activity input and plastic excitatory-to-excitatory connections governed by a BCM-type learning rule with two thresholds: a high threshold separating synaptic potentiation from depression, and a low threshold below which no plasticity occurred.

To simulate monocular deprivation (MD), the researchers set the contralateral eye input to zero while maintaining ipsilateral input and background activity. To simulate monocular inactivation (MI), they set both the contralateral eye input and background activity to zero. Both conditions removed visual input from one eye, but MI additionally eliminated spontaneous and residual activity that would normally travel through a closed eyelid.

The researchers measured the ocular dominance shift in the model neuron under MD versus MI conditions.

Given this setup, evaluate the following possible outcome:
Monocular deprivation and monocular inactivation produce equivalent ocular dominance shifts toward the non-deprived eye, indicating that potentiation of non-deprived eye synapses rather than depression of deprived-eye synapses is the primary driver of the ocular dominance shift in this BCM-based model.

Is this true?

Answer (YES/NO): NO